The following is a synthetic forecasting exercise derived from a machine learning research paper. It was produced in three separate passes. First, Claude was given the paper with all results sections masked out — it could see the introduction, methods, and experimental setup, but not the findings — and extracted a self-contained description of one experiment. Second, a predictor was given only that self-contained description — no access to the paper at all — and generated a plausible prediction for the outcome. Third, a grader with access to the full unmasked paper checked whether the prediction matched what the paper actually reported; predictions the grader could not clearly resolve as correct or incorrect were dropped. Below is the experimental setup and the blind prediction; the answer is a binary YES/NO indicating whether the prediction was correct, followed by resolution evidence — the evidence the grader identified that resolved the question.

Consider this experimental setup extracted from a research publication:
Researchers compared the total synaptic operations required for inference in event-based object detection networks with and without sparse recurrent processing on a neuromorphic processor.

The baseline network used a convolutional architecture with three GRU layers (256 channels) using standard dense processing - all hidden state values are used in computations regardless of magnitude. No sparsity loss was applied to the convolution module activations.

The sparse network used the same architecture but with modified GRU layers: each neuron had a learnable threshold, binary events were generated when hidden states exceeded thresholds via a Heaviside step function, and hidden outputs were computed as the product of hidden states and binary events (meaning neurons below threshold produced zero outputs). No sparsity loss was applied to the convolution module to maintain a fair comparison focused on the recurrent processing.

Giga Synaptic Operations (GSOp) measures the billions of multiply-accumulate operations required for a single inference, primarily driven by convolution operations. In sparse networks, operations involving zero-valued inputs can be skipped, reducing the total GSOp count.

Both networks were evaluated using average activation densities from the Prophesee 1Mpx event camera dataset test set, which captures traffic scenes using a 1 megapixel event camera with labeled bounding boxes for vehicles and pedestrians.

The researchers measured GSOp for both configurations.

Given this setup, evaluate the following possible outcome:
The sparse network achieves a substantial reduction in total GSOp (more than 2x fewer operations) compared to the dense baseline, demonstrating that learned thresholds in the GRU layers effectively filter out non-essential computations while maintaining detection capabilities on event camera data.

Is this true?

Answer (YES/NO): YES